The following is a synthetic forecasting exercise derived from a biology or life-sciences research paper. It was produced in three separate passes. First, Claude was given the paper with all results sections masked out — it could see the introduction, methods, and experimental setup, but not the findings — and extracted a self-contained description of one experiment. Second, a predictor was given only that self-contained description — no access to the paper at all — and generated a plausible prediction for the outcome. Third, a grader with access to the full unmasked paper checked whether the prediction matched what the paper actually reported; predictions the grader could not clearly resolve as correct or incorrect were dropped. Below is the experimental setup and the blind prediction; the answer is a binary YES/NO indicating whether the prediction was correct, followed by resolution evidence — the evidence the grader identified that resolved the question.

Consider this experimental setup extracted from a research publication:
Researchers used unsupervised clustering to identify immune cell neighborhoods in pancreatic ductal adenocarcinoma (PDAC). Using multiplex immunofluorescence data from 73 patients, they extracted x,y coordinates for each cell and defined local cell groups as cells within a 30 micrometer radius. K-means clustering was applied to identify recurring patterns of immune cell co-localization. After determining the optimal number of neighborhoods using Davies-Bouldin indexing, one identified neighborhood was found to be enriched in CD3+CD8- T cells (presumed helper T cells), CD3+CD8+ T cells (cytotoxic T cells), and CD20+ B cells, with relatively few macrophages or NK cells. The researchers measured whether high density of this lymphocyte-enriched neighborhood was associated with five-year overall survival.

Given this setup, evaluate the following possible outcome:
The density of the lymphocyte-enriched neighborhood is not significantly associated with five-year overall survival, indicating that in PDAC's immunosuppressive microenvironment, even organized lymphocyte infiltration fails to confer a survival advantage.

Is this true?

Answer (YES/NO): NO